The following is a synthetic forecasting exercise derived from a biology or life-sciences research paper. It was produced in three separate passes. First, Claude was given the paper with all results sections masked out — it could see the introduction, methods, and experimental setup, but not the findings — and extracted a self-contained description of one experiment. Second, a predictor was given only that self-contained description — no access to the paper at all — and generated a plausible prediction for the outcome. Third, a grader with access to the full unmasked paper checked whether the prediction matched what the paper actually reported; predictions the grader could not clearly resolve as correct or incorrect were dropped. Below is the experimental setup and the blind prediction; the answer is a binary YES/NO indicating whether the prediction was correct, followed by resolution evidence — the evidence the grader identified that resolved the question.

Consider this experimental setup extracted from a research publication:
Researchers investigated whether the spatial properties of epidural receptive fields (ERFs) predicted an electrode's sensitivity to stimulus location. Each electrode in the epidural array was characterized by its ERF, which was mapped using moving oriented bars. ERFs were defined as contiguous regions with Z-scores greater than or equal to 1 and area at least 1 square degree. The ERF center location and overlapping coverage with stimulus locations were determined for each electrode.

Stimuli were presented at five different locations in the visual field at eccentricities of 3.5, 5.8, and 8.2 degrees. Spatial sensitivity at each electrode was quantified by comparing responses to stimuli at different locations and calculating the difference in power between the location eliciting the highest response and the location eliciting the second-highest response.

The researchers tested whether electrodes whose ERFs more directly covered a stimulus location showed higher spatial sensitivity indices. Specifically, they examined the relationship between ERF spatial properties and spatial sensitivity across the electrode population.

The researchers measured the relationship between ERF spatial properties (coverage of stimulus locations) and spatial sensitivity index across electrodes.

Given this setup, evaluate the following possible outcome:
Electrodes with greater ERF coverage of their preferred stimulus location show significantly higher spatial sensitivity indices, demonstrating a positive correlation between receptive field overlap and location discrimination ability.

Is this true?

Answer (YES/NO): YES